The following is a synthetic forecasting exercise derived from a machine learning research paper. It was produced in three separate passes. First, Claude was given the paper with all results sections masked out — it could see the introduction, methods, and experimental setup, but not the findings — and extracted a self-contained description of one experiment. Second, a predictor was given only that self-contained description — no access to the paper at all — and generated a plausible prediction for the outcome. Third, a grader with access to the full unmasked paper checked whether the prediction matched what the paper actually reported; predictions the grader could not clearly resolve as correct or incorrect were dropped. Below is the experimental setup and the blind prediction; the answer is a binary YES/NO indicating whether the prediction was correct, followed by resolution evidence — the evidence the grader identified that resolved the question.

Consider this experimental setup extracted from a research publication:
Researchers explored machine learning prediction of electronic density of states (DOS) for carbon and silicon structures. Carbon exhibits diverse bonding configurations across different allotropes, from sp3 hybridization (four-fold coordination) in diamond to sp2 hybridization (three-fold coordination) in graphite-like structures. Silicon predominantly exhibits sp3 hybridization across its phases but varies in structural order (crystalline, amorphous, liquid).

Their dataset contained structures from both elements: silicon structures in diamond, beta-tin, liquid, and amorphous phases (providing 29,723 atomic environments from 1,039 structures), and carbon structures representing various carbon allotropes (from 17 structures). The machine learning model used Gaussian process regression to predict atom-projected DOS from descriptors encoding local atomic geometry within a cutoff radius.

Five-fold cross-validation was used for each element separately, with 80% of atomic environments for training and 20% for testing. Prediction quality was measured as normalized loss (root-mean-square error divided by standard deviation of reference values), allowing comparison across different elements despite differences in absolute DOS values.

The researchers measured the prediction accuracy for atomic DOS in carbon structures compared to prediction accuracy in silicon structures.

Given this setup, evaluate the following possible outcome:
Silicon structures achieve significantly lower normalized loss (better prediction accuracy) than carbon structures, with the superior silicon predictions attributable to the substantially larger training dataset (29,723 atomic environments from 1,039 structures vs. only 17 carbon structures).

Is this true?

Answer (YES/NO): NO